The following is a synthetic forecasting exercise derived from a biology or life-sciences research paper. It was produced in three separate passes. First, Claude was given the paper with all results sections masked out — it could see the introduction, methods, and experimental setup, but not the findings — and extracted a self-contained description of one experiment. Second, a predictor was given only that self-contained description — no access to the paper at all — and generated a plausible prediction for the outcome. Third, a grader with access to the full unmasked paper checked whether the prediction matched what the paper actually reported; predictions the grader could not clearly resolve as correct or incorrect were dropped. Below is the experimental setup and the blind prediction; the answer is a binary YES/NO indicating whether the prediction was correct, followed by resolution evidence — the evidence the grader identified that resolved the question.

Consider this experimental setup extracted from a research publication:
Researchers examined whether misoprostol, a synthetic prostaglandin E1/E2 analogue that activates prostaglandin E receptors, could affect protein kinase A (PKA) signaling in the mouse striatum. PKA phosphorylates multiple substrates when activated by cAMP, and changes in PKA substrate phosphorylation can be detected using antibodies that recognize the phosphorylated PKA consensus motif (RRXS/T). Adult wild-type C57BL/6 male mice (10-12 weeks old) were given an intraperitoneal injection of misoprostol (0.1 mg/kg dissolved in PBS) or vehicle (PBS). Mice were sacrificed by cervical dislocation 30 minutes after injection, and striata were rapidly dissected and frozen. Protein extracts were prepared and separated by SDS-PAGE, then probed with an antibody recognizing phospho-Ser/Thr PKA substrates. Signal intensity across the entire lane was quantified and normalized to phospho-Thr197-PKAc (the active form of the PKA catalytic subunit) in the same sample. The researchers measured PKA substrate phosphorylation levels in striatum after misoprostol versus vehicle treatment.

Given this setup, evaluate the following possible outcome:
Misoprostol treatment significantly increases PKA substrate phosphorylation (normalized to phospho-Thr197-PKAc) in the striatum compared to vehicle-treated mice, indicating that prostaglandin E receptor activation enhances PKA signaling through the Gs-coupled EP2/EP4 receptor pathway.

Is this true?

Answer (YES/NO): YES